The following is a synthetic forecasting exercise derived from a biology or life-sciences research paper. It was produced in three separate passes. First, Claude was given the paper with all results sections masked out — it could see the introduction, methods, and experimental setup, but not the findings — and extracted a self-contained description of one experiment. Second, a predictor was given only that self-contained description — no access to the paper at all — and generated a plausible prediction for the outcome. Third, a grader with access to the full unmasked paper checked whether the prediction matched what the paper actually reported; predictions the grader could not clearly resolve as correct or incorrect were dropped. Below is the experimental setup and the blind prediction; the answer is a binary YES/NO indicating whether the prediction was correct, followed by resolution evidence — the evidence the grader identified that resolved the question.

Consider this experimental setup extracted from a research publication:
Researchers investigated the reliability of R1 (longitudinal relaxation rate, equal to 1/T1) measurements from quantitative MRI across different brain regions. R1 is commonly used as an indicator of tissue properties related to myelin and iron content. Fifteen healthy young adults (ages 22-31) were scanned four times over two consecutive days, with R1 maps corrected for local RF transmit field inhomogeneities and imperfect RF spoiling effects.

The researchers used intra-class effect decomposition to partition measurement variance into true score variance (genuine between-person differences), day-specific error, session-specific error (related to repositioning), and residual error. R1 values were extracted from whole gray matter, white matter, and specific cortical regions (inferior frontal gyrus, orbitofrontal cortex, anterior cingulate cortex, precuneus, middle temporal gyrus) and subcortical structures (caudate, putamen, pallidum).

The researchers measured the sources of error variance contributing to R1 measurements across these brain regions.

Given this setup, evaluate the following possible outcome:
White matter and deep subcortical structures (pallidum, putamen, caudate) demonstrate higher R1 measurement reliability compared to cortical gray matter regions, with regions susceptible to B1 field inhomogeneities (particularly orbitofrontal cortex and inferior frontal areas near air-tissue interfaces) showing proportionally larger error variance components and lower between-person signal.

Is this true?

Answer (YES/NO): NO